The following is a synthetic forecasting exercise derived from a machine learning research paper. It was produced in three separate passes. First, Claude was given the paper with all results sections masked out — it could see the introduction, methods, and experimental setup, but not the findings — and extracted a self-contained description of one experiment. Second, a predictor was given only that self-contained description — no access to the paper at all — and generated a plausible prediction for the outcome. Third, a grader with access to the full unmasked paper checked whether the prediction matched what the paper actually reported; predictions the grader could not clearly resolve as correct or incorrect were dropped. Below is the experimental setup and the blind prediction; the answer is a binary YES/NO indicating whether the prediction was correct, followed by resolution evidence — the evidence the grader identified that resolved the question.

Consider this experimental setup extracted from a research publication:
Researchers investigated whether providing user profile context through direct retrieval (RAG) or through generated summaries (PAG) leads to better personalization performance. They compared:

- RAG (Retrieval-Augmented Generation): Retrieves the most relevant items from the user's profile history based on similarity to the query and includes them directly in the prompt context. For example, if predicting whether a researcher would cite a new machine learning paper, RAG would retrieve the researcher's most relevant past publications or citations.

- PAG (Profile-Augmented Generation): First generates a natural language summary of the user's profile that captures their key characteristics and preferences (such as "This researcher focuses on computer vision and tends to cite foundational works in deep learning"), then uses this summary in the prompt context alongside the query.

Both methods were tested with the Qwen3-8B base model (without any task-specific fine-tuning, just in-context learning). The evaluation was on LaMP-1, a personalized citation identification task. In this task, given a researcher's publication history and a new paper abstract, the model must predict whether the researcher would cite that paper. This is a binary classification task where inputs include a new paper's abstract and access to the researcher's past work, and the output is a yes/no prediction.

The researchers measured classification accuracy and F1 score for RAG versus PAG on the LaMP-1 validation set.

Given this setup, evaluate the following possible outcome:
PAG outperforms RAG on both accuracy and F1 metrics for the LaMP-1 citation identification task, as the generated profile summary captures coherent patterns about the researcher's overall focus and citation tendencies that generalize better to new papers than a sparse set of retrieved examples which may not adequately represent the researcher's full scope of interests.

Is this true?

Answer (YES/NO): YES